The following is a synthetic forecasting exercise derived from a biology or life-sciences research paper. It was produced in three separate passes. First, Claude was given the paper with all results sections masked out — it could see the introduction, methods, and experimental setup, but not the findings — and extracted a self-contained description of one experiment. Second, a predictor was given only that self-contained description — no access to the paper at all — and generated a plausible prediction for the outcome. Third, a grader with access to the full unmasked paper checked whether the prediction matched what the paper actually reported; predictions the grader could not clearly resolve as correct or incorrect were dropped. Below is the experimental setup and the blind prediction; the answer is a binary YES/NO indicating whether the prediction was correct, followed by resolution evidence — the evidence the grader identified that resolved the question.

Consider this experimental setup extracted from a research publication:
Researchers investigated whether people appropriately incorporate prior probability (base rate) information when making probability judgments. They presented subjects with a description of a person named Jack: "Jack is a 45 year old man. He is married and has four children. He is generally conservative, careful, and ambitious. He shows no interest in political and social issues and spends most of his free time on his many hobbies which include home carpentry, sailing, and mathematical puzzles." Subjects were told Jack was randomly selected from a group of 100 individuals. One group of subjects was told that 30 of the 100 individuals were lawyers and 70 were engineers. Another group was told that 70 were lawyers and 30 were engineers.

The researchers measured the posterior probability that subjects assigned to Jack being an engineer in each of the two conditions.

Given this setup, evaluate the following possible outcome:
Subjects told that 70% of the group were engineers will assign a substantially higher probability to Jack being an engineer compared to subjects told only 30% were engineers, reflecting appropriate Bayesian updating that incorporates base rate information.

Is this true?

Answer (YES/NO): NO